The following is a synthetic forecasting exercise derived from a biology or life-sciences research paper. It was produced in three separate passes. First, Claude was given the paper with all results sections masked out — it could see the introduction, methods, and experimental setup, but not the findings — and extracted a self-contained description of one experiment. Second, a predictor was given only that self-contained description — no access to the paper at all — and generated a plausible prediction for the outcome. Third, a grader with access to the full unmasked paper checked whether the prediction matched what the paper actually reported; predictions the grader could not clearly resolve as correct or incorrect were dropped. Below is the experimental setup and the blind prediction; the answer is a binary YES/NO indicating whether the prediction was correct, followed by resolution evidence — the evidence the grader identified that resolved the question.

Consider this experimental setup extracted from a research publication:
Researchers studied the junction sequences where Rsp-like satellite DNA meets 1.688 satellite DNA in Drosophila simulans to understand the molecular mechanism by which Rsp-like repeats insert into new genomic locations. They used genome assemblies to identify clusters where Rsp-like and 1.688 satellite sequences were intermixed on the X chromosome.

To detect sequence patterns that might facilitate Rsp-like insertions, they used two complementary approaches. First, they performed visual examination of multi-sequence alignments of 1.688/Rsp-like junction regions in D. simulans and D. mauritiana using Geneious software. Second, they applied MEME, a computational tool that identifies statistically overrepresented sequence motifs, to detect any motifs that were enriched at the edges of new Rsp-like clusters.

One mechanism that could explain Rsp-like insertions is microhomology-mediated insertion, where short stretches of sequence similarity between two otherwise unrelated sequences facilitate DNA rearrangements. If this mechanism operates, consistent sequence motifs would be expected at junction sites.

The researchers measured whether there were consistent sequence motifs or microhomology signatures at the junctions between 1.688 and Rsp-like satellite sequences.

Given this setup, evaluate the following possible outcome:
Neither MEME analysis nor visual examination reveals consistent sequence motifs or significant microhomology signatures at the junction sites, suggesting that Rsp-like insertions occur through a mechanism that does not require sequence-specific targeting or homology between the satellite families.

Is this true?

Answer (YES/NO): NO